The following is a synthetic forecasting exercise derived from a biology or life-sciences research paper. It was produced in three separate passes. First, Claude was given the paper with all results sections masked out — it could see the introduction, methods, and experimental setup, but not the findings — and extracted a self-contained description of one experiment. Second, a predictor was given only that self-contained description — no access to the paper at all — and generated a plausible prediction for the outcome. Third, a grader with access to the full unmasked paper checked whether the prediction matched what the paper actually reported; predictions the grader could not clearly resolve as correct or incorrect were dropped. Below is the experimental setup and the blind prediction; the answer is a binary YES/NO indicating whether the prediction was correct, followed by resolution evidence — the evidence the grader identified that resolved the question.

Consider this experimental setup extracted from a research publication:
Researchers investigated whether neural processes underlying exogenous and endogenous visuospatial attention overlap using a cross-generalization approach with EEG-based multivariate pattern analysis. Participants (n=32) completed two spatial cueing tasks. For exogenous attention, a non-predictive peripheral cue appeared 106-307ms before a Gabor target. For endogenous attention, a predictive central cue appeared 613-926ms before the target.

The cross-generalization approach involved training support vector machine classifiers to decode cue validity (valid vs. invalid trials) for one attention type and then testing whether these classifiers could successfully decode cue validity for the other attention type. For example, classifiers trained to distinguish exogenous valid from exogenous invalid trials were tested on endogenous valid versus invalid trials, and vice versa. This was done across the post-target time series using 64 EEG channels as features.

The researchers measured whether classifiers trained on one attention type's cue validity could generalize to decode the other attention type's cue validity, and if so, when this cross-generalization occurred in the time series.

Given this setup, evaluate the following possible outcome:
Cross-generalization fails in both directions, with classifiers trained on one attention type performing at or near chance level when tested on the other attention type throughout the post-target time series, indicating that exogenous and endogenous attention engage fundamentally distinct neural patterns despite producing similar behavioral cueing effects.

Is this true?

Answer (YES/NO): NO